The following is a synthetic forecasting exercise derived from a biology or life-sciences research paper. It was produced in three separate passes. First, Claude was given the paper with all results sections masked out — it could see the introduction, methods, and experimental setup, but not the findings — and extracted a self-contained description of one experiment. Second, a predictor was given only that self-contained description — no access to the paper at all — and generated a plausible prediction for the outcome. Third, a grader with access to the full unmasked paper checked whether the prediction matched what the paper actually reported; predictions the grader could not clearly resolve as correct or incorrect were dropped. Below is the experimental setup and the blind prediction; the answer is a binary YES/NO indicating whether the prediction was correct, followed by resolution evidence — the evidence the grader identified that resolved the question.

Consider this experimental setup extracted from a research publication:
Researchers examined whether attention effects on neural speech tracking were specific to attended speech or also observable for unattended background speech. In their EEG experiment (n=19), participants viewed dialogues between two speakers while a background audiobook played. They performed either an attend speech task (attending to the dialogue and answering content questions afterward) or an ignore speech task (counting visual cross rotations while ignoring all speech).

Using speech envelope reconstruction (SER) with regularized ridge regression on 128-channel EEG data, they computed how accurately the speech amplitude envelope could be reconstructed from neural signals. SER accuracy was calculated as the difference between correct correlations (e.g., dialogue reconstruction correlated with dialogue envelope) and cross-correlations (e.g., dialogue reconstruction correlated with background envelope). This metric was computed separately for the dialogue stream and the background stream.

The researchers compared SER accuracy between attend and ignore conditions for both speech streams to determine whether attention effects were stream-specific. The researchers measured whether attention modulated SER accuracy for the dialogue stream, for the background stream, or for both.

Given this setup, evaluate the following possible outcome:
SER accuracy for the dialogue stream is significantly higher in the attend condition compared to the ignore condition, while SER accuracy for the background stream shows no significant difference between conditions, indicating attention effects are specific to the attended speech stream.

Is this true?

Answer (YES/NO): YES